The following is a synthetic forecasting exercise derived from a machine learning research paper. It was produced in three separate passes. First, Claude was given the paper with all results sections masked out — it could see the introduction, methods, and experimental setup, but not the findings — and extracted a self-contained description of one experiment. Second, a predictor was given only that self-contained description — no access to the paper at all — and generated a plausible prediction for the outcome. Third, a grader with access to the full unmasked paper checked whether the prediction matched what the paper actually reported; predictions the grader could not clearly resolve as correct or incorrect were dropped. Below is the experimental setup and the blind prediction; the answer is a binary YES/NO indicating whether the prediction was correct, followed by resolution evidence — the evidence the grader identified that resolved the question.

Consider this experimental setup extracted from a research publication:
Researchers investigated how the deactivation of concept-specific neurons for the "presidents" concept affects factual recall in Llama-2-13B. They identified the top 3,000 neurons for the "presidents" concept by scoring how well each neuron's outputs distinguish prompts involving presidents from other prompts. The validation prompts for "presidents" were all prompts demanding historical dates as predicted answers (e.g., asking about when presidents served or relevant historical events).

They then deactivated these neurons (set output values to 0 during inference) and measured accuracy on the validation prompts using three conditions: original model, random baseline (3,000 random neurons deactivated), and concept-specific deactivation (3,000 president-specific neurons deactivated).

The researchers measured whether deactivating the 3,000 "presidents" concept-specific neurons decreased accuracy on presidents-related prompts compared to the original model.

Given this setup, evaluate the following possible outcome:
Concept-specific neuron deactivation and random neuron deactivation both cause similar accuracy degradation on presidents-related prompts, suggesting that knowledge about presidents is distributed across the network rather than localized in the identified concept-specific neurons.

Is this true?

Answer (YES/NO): NO